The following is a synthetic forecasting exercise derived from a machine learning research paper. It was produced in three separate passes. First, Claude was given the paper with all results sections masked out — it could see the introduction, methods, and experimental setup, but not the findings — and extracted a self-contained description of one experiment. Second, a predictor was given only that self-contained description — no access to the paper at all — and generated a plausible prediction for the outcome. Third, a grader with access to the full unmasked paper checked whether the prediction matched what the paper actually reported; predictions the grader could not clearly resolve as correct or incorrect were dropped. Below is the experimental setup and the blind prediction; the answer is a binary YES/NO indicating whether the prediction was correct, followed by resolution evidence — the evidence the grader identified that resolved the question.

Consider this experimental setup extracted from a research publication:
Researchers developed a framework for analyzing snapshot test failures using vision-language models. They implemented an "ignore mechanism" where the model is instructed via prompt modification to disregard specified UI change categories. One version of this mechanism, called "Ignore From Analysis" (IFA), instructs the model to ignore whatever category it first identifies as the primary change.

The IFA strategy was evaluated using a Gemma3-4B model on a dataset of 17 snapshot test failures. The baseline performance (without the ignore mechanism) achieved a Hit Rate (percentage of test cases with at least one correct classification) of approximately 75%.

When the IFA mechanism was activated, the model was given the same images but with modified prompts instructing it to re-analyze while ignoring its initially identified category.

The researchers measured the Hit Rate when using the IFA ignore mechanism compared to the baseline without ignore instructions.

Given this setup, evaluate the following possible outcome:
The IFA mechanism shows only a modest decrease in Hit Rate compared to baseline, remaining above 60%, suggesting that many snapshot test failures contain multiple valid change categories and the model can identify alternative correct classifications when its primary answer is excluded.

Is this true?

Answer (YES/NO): NO